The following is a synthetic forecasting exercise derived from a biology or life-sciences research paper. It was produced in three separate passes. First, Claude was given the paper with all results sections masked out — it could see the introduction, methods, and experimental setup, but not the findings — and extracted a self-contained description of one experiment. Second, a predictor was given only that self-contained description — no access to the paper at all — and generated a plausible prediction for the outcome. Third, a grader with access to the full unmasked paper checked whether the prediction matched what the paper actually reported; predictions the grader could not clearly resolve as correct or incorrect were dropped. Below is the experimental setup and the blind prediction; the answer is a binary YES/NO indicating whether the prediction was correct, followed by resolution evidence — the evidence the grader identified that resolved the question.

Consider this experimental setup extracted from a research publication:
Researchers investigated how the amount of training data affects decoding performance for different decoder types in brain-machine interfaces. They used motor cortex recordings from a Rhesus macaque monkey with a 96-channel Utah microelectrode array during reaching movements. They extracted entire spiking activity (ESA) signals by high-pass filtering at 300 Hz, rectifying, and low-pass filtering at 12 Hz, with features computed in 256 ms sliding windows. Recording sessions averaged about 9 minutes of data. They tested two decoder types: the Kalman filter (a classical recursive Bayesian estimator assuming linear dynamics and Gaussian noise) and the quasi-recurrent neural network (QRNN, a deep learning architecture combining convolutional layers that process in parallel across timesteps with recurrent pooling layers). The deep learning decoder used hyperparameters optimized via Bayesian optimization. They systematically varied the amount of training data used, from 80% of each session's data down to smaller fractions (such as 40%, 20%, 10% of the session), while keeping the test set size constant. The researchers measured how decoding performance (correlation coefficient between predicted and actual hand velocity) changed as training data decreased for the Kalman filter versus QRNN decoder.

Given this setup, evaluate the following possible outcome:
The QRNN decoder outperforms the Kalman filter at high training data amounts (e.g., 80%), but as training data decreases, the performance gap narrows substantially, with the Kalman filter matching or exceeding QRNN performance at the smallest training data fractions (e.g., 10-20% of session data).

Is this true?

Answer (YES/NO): NO